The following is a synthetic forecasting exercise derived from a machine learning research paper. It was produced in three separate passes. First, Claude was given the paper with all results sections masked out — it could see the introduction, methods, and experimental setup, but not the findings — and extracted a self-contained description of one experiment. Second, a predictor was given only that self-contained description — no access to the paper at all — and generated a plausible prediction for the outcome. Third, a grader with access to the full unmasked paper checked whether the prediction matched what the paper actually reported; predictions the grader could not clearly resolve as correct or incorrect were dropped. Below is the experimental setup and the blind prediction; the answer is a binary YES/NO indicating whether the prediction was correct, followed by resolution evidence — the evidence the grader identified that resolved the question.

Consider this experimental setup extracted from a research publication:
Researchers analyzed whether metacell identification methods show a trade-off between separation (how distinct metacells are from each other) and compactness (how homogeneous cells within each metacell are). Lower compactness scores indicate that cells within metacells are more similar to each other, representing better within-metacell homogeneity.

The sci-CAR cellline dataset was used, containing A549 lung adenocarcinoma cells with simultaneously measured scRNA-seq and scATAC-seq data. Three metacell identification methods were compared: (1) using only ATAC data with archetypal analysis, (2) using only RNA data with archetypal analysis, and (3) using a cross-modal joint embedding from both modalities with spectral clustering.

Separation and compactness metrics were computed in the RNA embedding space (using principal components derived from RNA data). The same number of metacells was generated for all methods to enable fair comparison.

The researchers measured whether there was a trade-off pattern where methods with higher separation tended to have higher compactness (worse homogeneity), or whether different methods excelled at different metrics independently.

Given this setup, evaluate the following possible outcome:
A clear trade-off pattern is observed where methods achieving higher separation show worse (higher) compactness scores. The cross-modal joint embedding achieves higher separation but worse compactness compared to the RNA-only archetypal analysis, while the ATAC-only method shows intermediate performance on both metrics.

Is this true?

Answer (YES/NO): NO